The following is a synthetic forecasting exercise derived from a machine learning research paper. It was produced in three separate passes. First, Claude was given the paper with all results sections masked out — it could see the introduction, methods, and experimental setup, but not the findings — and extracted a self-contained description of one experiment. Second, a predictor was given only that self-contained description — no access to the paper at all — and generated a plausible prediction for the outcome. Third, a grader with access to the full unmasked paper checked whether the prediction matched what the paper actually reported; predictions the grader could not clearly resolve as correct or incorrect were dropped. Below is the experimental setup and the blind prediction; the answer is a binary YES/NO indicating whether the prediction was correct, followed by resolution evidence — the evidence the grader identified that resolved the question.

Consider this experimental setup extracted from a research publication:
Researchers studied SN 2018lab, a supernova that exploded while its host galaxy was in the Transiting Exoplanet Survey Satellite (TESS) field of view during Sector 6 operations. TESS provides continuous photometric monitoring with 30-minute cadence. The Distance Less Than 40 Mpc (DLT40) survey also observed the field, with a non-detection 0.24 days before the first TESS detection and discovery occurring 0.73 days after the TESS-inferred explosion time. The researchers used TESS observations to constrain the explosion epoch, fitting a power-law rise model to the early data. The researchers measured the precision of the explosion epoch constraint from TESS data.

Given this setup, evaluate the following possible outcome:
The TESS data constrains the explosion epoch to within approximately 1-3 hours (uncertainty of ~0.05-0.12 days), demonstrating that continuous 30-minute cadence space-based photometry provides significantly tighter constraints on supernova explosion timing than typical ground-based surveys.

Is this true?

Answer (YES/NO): YES